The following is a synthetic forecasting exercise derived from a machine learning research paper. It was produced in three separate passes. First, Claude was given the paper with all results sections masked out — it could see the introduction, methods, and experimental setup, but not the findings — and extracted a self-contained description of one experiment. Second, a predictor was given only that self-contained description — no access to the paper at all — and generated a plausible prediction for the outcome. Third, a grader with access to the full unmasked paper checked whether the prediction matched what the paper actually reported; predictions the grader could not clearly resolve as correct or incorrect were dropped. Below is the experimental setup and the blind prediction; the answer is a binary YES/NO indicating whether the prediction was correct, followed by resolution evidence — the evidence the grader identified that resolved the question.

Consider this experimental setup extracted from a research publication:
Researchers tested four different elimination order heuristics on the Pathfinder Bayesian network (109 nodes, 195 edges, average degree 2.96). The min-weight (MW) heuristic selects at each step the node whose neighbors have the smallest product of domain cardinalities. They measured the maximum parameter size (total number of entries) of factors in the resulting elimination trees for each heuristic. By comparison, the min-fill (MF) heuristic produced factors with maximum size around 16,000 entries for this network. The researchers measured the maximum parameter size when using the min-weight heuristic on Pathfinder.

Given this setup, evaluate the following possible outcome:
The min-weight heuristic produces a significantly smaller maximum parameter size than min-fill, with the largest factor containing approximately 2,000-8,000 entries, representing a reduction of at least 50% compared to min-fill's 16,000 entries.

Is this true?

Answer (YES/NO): NO